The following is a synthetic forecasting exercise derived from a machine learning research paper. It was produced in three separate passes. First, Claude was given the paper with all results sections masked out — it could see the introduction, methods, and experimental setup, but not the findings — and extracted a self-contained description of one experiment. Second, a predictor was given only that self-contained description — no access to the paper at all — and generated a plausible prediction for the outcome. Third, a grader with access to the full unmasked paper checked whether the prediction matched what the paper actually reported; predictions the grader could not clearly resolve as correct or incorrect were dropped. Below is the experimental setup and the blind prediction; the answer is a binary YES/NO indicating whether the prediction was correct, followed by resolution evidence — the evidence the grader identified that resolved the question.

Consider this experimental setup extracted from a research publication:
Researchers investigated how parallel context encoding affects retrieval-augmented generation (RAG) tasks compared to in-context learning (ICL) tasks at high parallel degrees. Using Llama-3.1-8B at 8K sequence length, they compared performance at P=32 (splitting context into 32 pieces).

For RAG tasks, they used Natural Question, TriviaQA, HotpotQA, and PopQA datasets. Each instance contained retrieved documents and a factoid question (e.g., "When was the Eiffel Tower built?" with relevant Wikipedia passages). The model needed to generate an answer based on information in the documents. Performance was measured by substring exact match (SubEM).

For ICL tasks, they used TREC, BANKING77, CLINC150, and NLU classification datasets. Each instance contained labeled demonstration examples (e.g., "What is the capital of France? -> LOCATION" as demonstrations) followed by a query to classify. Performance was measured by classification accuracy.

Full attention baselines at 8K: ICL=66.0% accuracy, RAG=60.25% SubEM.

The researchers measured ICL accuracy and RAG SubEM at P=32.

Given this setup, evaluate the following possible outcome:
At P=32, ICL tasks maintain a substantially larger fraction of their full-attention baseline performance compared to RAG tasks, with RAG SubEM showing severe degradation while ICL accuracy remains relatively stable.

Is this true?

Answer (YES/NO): NO